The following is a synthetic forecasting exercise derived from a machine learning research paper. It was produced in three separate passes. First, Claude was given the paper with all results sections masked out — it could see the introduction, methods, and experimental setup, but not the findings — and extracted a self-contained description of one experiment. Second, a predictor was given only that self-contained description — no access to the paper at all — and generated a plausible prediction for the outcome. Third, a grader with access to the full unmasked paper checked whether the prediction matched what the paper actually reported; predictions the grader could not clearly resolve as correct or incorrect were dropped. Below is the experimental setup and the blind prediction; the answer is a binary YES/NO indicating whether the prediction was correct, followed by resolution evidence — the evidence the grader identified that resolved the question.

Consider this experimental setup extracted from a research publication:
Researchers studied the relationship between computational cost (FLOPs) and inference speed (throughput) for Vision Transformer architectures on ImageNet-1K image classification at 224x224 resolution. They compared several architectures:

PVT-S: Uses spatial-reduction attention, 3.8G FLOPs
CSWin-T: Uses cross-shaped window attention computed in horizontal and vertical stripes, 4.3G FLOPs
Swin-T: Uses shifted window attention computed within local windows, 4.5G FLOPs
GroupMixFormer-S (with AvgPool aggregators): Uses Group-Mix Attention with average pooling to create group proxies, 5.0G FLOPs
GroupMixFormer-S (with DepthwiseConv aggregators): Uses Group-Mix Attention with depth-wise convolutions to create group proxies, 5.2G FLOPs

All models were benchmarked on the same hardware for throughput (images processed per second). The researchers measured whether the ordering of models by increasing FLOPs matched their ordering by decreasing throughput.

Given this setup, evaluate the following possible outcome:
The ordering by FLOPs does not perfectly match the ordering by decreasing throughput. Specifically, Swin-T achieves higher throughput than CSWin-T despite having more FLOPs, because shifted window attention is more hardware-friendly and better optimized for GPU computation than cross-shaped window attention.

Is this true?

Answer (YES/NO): YES